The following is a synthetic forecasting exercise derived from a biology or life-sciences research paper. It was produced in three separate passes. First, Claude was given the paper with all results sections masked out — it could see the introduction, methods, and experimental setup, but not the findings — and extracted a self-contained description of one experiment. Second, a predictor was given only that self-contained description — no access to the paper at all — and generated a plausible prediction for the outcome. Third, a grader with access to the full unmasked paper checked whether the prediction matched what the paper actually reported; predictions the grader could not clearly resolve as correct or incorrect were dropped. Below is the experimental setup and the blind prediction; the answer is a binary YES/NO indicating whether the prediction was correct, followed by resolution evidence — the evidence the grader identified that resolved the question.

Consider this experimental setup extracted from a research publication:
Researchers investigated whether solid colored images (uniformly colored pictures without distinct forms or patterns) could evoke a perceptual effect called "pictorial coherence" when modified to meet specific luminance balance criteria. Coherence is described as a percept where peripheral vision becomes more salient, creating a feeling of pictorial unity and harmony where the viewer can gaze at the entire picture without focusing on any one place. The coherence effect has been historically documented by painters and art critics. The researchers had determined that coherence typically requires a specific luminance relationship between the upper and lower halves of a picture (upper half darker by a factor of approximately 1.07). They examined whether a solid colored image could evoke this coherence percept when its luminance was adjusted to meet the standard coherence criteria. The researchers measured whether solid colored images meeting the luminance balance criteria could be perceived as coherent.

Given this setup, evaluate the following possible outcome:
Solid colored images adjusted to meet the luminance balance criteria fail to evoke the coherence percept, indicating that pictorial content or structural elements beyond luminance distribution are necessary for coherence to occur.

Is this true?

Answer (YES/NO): YES